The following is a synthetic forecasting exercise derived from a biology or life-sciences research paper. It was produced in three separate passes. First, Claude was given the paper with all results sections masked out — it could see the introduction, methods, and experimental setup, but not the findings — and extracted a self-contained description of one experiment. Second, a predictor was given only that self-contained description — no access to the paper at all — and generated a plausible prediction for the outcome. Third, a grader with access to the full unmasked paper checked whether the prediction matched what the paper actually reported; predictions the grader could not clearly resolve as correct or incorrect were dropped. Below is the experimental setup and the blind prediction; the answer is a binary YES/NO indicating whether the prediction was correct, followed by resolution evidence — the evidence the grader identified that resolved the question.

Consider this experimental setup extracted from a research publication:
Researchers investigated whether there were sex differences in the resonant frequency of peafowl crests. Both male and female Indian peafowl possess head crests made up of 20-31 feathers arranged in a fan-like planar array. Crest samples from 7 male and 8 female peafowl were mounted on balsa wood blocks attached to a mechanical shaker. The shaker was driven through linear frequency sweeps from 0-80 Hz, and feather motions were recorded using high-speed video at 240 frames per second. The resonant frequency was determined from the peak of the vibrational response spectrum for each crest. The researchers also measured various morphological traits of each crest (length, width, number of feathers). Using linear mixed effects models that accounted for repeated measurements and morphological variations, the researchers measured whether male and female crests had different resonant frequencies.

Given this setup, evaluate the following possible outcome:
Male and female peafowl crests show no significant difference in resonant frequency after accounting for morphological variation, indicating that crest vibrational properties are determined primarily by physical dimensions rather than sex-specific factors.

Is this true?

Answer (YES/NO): NO